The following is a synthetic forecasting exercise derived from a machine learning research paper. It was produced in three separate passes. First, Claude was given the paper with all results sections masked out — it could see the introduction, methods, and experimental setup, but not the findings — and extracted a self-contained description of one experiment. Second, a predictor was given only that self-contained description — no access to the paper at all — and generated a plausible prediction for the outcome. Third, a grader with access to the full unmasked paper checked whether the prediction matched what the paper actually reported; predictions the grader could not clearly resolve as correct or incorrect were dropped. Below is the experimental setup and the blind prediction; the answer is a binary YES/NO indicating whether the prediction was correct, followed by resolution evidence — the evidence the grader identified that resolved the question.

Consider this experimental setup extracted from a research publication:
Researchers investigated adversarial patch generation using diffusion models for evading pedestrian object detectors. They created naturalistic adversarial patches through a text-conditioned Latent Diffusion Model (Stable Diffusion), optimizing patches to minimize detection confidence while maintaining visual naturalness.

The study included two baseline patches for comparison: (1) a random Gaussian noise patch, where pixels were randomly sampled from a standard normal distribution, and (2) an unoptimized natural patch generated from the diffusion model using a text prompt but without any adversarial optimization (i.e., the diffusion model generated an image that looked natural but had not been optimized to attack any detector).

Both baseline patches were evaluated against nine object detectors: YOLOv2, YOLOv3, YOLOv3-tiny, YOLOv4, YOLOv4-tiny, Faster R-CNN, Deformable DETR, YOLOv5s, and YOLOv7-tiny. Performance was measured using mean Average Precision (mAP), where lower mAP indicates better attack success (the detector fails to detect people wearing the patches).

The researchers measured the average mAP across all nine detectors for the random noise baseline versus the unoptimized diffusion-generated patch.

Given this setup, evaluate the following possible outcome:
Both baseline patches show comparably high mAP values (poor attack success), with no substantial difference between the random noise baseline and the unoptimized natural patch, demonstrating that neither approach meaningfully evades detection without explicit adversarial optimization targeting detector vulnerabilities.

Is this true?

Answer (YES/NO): NO